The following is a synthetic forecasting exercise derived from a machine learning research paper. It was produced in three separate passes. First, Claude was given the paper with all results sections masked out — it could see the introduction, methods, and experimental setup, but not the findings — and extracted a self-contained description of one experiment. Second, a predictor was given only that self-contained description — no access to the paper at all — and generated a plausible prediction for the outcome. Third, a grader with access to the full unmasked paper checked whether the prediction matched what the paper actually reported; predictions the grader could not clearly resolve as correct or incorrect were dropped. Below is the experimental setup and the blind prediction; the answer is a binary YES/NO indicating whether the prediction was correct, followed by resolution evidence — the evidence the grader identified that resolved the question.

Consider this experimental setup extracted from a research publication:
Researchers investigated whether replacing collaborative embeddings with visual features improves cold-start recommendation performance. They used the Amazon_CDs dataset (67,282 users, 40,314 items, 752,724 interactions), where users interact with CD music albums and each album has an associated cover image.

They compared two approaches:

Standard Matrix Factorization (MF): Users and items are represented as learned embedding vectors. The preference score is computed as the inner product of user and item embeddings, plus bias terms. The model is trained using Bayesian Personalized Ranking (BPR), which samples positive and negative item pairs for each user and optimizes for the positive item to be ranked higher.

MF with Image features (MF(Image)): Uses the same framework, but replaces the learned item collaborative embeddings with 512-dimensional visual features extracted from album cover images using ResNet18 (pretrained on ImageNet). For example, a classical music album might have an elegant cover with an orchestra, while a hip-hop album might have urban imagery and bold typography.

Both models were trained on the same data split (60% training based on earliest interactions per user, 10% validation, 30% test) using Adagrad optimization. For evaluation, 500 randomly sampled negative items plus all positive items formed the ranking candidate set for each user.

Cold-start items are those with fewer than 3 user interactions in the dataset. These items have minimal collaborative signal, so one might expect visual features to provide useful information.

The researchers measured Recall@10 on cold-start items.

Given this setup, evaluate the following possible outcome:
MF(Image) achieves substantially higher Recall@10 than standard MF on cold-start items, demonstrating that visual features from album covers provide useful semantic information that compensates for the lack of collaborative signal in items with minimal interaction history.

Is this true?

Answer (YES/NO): NO